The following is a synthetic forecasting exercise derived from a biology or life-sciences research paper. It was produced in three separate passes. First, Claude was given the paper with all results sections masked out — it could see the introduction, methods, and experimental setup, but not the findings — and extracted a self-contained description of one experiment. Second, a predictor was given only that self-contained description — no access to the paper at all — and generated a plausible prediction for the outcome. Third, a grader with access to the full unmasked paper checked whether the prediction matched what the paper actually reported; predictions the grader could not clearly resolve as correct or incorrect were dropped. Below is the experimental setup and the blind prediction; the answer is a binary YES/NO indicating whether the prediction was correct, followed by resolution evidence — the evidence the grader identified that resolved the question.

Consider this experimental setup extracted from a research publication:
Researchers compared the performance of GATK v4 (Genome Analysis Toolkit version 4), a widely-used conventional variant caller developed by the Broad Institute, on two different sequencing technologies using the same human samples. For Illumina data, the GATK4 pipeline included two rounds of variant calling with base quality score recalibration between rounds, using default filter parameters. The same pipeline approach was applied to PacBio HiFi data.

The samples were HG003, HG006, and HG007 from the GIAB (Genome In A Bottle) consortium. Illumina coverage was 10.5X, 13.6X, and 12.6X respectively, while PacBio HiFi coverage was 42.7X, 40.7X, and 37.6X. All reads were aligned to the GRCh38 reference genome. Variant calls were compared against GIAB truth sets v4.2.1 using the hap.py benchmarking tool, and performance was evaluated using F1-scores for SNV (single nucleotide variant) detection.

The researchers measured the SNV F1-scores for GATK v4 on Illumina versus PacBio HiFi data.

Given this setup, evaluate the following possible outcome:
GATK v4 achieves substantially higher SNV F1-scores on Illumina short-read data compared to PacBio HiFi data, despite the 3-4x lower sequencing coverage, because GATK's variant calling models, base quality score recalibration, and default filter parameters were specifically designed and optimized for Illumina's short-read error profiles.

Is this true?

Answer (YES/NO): NO